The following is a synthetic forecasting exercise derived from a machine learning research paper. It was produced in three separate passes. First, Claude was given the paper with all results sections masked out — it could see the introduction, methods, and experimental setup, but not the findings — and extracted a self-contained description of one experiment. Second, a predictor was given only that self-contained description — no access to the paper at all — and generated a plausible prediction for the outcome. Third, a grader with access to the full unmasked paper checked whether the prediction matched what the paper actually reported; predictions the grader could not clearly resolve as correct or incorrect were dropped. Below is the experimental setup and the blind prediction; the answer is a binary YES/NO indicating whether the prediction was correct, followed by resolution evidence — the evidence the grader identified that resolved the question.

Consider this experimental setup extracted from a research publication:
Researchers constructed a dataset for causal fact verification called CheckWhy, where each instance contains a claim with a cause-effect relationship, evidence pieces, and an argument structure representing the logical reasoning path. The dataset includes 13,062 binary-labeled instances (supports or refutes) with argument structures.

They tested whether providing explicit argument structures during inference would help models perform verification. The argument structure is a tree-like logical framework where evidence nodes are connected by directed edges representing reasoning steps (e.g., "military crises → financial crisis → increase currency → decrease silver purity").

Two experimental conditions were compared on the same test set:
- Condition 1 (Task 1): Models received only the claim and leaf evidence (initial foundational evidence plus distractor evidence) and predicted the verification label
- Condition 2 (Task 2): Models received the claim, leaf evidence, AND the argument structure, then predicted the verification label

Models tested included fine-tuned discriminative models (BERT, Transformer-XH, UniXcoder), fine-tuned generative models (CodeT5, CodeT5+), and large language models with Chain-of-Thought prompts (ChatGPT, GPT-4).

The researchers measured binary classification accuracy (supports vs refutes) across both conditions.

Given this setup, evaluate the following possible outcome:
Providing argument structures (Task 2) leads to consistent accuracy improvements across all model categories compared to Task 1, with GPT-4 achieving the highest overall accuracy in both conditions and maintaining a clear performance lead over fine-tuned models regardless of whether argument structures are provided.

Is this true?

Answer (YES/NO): NO